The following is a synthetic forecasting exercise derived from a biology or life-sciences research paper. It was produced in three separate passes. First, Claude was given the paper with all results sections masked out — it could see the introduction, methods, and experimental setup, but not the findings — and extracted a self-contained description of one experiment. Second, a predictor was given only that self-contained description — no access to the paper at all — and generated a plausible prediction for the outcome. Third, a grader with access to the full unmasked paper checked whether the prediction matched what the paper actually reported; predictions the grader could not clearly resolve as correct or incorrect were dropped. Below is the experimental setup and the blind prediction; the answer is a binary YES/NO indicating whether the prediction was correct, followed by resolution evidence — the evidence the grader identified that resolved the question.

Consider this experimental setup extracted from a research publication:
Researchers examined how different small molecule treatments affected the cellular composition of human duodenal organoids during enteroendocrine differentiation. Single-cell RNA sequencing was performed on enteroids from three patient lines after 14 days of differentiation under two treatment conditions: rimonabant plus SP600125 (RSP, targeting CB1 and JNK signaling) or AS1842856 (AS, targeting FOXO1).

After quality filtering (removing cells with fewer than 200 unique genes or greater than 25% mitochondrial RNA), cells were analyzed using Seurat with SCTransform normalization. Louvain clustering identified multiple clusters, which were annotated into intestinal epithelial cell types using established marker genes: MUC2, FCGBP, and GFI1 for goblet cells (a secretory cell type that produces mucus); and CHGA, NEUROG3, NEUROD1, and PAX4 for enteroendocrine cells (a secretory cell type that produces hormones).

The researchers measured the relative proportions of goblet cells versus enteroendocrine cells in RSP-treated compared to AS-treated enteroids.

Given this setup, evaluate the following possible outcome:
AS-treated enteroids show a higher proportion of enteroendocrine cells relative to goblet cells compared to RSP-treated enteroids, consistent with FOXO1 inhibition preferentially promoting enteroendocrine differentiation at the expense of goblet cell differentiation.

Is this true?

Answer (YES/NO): YES